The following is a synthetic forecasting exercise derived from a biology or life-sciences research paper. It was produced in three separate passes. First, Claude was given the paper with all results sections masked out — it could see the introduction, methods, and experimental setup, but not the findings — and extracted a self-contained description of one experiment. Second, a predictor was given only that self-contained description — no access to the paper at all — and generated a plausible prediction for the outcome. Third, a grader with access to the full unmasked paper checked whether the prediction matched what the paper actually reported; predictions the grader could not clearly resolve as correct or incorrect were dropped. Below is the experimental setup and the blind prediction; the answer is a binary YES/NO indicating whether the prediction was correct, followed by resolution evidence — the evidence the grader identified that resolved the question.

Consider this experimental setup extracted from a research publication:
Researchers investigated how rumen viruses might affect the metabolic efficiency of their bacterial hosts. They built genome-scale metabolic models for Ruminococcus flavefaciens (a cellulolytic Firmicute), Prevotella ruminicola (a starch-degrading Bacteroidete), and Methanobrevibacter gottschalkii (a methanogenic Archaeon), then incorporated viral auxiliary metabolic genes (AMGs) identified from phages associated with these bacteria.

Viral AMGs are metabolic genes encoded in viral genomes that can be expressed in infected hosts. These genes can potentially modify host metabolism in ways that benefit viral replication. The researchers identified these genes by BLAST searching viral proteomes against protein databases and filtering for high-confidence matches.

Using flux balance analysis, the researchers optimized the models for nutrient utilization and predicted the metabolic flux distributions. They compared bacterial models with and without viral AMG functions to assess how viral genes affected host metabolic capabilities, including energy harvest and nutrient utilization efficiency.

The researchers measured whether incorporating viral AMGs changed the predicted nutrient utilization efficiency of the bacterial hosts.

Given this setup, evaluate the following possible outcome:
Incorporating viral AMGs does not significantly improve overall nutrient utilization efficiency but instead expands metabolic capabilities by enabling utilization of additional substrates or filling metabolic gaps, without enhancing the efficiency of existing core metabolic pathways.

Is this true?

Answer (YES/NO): NO